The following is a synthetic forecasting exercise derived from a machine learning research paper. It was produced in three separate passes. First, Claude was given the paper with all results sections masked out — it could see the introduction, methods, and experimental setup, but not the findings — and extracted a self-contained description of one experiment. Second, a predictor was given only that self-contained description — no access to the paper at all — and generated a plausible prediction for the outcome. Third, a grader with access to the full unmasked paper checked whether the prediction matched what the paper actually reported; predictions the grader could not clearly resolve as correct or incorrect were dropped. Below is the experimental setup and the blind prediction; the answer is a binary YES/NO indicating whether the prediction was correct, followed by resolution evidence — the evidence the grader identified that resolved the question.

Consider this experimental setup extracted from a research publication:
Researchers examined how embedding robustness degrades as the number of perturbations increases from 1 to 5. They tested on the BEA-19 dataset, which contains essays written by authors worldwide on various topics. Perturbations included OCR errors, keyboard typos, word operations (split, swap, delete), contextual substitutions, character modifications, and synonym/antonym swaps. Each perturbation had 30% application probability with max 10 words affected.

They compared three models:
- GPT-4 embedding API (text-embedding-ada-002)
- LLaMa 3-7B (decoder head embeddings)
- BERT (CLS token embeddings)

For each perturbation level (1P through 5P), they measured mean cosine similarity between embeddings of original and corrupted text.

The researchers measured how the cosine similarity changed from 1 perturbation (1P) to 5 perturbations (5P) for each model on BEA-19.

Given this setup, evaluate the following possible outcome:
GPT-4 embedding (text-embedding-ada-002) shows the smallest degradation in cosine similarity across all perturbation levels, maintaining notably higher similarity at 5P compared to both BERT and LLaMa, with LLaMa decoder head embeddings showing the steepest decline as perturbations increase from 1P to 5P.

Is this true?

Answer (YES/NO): NO